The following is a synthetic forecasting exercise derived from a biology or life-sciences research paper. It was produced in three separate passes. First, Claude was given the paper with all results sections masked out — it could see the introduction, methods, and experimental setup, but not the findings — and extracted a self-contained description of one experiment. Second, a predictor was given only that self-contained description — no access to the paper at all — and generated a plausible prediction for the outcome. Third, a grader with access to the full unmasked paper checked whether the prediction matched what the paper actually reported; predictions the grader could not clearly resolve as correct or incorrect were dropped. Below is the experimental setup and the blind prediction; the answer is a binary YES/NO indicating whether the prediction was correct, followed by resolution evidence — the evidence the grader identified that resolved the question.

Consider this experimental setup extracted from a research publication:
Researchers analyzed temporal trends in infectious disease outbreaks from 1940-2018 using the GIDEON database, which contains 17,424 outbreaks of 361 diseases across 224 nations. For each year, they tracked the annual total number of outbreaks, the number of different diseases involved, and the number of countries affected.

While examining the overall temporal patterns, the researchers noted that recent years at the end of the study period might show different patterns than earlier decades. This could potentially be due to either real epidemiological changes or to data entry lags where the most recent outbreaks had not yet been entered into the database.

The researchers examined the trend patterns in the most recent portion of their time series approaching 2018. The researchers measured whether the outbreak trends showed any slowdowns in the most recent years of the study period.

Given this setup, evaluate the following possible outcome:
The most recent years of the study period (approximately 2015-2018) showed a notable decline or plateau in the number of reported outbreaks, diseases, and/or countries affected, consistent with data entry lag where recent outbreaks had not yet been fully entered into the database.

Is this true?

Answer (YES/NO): YES